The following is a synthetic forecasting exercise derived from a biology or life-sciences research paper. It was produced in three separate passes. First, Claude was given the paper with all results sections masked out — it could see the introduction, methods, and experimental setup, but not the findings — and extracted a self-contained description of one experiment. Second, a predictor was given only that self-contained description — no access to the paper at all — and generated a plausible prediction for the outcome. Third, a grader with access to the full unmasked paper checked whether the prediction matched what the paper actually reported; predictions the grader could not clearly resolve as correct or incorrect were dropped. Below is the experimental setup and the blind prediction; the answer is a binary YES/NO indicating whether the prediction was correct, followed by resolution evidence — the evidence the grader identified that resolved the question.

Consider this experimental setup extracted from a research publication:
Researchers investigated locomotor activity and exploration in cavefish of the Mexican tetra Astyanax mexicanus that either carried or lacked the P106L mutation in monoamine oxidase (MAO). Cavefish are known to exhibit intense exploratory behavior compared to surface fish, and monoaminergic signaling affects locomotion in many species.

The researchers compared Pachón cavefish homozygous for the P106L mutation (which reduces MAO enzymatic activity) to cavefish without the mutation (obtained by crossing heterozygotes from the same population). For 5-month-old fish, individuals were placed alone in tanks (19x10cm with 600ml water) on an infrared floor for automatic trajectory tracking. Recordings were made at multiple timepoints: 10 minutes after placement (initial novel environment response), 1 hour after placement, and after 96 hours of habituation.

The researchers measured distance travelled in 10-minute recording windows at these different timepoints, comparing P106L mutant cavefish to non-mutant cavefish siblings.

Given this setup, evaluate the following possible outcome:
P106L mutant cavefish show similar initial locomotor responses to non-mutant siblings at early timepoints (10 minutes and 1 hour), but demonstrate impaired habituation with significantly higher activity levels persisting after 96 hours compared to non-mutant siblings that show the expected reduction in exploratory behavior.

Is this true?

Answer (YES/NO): NO